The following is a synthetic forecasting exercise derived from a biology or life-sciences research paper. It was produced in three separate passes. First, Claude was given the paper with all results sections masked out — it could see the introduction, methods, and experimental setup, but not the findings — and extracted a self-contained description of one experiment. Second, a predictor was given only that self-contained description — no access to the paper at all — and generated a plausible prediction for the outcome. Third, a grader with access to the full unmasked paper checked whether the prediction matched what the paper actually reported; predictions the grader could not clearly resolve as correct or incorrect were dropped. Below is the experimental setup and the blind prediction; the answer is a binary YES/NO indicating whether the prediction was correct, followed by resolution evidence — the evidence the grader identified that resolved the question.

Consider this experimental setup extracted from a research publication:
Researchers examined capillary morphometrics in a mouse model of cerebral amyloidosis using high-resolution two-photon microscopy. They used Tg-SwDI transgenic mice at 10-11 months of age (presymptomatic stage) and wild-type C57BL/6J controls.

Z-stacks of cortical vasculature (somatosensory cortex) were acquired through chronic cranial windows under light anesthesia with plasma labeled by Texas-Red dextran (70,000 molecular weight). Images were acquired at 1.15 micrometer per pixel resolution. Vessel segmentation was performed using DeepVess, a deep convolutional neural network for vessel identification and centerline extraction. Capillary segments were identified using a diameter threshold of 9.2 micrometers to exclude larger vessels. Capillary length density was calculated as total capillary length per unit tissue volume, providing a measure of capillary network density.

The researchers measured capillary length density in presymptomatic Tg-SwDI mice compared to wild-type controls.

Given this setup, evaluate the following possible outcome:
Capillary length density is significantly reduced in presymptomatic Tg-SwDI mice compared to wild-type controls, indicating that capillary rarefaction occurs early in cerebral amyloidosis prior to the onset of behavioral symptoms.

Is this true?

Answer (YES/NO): NO